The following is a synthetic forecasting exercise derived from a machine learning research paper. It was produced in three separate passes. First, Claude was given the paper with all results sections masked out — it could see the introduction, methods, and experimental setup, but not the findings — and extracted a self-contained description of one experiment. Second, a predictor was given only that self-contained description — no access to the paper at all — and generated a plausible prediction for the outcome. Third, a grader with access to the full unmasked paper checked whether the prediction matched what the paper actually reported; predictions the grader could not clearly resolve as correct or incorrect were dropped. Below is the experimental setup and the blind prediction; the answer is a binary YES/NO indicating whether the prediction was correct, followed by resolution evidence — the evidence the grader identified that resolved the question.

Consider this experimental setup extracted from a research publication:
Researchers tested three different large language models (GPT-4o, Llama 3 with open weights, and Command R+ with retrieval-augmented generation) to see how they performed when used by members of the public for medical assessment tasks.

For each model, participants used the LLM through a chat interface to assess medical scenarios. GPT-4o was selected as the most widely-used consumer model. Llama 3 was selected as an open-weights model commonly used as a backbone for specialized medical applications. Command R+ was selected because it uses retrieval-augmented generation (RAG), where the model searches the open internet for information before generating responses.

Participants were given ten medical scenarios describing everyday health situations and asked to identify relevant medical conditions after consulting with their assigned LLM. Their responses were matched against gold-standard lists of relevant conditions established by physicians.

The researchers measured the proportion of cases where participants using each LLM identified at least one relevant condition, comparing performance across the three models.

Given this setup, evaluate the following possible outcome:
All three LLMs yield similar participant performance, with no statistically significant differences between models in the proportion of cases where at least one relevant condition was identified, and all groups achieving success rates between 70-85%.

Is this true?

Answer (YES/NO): NO